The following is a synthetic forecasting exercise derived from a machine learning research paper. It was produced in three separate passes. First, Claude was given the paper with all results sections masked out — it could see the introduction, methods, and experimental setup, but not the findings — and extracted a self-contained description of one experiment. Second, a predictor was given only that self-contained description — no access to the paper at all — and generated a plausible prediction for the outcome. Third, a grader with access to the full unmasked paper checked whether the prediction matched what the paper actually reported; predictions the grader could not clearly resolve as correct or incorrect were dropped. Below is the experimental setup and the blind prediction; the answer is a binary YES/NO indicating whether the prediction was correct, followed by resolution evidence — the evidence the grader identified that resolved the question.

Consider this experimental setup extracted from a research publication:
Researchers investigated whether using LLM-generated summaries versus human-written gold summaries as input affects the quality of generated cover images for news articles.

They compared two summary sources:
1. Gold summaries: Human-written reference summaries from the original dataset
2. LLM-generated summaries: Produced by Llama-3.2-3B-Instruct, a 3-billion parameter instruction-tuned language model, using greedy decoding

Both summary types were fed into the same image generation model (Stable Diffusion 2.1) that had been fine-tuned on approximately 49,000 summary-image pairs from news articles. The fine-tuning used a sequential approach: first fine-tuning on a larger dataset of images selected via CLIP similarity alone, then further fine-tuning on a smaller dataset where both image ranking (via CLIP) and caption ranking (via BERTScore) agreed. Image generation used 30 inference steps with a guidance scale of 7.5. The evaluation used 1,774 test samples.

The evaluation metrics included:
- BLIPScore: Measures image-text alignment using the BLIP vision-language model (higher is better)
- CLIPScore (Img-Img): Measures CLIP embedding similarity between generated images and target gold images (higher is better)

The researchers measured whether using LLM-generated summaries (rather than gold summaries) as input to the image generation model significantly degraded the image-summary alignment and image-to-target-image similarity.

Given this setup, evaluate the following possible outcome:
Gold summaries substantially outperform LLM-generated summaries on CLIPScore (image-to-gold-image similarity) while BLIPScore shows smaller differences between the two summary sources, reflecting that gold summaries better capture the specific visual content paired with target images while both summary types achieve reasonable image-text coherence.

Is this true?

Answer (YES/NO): NO